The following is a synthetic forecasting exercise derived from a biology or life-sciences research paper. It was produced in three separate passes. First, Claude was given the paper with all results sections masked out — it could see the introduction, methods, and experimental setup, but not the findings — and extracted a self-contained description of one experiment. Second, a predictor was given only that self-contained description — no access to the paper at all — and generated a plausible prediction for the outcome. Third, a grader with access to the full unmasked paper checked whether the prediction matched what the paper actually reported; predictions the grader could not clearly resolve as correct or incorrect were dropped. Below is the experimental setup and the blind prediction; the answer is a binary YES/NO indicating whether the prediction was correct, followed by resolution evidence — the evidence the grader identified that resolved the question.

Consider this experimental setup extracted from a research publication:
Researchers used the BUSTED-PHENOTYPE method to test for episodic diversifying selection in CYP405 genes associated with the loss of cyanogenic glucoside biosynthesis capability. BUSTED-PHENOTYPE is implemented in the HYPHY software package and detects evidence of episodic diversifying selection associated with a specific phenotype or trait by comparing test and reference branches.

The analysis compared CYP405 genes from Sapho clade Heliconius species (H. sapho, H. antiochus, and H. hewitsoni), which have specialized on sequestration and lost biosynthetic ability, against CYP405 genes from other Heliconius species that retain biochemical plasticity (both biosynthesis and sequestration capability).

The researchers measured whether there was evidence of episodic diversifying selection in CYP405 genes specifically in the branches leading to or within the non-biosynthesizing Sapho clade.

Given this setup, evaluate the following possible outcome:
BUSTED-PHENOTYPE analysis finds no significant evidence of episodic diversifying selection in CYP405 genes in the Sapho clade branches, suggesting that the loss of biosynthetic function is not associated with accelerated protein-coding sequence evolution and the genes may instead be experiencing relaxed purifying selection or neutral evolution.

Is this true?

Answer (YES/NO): NO